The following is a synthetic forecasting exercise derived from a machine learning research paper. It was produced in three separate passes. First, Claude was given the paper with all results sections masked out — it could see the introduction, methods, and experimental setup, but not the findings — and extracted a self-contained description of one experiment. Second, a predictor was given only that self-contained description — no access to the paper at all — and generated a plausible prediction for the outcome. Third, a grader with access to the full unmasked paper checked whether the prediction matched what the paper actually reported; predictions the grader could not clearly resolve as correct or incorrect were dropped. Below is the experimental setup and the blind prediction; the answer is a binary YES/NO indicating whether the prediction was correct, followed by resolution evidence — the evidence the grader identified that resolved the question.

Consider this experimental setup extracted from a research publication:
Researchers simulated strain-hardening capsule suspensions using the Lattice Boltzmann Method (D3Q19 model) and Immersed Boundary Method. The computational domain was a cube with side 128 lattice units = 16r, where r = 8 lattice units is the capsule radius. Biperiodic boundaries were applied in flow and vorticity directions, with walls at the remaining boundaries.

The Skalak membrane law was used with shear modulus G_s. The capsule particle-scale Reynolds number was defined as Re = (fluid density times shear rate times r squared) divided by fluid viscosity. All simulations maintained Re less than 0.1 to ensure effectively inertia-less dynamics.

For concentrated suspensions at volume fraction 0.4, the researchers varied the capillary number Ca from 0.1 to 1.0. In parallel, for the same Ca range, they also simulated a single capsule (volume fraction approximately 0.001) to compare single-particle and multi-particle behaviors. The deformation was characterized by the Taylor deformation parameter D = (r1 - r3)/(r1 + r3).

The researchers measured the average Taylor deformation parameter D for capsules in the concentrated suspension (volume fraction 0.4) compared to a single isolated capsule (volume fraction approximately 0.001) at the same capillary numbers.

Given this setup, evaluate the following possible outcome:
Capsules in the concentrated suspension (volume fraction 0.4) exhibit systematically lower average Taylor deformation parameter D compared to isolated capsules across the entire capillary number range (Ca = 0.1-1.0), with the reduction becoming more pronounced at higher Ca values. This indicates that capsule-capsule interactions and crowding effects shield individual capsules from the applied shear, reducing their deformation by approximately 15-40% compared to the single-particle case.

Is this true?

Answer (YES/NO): NO